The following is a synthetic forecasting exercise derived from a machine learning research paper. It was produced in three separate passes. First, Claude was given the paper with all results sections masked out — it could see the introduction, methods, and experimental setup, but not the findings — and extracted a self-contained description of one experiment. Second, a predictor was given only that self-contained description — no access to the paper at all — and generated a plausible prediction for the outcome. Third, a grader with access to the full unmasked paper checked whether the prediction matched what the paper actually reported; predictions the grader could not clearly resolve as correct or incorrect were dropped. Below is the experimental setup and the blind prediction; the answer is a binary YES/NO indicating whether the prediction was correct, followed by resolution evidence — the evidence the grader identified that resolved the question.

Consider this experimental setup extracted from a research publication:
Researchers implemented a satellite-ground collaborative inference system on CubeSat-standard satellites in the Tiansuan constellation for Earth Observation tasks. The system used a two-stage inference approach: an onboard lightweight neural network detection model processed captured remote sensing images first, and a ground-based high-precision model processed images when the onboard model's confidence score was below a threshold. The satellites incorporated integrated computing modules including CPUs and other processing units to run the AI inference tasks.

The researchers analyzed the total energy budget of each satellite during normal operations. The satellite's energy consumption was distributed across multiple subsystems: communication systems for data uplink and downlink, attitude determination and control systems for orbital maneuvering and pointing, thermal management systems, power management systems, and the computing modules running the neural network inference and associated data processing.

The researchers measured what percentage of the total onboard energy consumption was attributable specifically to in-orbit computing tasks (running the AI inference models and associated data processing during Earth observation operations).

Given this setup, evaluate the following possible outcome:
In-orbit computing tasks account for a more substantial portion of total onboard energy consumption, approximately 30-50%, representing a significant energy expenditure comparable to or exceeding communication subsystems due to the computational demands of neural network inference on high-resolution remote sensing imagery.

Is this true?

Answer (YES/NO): NO